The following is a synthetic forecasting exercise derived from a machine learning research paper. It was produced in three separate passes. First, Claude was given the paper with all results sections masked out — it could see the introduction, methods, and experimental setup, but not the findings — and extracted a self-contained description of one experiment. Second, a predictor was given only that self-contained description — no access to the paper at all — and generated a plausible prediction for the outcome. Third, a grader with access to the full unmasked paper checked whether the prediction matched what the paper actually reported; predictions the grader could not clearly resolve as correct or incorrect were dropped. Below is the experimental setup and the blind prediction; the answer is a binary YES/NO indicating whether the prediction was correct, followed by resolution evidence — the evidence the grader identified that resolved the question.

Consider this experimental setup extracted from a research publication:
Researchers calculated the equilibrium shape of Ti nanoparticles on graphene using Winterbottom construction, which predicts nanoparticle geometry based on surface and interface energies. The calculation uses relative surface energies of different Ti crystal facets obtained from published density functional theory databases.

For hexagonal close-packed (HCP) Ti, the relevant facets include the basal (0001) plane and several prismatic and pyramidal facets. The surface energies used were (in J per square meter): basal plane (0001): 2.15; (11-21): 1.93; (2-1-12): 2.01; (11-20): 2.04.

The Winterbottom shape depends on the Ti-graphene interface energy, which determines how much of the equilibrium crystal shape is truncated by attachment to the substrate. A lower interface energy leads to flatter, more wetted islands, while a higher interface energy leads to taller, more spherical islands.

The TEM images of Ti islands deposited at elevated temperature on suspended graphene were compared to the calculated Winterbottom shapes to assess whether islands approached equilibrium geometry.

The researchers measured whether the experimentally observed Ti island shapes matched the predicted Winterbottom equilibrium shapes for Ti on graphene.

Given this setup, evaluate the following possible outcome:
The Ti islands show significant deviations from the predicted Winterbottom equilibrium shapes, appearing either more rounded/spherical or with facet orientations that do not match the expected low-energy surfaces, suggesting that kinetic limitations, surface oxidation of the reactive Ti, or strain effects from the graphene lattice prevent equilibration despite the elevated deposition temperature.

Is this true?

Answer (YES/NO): NO